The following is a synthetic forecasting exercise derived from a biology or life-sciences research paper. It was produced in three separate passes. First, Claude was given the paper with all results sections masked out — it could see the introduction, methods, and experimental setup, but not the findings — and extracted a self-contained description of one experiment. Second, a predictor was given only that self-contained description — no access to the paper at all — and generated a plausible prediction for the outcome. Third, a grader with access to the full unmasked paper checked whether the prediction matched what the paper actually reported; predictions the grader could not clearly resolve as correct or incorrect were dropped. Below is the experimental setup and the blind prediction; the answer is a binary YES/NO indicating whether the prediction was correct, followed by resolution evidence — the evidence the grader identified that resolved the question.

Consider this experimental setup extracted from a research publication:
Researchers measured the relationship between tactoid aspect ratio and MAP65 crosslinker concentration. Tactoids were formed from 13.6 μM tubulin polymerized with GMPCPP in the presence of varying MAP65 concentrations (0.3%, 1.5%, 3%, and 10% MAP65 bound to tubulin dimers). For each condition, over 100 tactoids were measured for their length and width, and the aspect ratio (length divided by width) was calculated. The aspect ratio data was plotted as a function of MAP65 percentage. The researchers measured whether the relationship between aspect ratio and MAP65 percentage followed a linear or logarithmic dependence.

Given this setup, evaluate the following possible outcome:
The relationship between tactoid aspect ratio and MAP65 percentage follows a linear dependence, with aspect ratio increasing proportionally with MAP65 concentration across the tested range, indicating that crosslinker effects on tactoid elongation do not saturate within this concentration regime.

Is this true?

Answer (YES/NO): NO